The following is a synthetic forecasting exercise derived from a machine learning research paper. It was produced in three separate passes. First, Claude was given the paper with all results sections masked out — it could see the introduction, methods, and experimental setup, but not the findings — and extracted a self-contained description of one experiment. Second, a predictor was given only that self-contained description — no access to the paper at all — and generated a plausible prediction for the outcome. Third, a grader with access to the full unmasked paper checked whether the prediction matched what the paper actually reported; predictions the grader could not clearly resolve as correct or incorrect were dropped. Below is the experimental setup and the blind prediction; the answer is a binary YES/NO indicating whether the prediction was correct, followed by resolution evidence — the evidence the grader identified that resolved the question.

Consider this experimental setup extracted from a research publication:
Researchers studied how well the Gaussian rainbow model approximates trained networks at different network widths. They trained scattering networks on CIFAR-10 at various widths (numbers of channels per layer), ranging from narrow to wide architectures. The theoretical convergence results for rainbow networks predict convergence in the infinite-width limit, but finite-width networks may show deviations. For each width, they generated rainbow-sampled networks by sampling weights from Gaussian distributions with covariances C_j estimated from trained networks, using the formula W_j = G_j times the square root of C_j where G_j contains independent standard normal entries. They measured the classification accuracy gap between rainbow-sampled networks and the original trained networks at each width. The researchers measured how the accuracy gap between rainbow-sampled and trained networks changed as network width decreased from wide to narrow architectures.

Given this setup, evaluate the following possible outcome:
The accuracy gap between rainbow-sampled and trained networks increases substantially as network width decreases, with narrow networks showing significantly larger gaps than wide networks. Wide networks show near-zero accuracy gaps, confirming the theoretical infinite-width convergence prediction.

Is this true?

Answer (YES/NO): NO